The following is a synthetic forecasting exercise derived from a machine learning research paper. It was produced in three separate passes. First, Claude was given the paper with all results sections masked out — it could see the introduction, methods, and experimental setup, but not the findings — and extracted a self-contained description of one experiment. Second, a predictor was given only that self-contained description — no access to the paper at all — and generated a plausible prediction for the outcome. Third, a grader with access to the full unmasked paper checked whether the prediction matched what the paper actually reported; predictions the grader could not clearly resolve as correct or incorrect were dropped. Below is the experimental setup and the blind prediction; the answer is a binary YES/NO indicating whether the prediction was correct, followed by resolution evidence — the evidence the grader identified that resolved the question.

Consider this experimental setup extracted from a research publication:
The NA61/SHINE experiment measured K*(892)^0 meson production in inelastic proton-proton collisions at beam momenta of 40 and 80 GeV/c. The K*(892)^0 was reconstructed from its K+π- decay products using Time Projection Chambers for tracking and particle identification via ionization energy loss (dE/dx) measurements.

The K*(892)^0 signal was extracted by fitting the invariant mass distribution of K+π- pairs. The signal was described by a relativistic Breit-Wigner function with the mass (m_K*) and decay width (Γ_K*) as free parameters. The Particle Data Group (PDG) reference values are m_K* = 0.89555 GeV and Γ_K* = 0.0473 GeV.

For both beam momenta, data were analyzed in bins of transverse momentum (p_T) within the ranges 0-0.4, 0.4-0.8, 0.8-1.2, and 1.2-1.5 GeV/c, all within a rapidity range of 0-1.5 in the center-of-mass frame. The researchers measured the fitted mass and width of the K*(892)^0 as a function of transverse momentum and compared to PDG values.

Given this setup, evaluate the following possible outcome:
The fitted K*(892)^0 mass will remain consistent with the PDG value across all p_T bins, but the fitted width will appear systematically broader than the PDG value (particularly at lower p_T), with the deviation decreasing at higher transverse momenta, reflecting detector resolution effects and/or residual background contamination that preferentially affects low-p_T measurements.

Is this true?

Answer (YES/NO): NO